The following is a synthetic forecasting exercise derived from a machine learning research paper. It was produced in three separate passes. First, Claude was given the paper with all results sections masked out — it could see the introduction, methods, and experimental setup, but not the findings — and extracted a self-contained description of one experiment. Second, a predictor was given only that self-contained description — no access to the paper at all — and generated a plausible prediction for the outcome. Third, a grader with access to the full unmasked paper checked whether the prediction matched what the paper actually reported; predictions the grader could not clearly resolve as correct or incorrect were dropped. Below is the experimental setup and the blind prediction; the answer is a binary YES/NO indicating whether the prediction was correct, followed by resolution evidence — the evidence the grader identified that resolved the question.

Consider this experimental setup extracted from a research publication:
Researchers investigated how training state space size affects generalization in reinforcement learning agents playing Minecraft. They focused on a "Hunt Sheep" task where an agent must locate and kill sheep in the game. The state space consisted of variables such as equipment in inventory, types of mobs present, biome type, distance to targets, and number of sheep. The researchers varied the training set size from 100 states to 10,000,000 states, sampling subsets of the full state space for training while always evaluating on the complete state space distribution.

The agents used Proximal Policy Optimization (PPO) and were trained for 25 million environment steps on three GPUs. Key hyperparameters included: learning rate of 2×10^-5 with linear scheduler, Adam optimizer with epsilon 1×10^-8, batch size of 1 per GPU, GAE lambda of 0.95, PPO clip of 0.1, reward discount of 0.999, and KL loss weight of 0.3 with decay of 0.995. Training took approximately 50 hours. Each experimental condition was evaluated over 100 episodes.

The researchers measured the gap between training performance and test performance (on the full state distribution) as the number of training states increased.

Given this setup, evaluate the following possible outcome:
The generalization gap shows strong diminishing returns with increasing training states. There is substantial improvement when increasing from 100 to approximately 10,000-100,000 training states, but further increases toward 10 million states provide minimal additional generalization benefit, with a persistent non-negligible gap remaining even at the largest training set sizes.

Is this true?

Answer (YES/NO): NO